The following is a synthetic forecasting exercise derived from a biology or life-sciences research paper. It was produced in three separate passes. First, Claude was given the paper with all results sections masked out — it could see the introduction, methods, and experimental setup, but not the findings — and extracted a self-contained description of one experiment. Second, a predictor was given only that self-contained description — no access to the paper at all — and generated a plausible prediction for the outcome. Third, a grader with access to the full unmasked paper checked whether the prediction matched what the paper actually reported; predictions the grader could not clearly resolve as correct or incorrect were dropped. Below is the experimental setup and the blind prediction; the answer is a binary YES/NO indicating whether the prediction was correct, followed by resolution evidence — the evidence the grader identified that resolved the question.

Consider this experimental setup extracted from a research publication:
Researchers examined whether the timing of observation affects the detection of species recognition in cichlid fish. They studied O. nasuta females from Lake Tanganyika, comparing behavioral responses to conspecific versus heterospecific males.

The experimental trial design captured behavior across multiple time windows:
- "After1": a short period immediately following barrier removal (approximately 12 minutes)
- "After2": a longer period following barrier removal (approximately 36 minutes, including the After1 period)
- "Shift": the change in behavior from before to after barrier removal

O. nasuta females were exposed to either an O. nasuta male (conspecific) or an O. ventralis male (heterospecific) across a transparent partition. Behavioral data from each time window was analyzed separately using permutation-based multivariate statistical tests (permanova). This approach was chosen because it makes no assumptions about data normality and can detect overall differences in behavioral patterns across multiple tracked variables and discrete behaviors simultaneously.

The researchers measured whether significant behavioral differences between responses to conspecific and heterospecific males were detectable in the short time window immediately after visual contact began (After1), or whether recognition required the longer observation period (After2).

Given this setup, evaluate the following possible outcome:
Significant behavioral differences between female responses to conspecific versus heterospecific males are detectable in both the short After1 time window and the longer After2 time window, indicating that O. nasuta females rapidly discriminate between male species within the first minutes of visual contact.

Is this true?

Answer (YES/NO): YES